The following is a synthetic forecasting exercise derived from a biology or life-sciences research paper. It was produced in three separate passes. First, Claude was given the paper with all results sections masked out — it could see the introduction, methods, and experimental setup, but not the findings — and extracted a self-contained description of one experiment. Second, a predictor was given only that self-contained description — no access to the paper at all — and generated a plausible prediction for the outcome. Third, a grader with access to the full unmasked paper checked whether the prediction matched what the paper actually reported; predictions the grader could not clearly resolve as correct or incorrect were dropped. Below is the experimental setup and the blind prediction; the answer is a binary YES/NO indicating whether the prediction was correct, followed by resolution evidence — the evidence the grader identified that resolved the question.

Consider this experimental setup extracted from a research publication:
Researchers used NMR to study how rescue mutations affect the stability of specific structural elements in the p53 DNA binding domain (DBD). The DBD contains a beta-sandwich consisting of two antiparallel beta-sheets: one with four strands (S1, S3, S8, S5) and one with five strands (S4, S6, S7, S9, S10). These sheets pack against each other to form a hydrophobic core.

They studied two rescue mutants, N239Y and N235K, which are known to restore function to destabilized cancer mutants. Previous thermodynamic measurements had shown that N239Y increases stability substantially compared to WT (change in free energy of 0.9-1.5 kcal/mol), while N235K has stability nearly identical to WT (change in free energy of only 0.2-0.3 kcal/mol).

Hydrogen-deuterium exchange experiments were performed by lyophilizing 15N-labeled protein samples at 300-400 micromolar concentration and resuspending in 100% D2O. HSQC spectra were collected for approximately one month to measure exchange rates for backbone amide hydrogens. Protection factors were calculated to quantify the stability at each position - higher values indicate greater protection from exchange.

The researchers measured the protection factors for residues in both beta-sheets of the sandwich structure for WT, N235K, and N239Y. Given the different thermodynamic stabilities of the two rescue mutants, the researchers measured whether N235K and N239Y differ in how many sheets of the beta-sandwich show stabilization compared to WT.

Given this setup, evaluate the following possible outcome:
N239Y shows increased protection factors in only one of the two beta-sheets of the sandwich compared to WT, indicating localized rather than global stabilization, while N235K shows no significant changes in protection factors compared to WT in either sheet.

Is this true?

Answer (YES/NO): NO